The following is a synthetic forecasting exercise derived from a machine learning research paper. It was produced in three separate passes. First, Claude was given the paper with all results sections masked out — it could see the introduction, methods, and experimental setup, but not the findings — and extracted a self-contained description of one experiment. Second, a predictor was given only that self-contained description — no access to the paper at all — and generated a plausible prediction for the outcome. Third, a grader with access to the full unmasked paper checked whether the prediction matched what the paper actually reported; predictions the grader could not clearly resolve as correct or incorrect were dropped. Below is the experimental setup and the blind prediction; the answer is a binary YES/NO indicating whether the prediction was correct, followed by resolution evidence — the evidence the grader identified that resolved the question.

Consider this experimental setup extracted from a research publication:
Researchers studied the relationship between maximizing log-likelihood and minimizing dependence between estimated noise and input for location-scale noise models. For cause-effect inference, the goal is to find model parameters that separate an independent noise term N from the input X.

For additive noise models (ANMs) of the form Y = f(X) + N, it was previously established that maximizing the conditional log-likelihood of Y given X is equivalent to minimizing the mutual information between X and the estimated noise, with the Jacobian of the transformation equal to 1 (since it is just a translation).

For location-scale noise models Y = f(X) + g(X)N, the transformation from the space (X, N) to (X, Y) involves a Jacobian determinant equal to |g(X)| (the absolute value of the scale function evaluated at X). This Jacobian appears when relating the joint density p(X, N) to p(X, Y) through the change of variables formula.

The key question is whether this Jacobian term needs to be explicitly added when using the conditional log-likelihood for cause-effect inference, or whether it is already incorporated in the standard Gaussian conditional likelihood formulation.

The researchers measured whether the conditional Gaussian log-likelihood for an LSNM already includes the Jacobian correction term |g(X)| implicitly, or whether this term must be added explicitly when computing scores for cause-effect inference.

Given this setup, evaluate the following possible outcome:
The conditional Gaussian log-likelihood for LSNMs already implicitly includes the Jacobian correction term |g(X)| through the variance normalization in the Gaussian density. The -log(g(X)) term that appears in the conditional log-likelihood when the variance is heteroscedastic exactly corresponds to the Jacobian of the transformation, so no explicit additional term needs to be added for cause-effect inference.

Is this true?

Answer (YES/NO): YES